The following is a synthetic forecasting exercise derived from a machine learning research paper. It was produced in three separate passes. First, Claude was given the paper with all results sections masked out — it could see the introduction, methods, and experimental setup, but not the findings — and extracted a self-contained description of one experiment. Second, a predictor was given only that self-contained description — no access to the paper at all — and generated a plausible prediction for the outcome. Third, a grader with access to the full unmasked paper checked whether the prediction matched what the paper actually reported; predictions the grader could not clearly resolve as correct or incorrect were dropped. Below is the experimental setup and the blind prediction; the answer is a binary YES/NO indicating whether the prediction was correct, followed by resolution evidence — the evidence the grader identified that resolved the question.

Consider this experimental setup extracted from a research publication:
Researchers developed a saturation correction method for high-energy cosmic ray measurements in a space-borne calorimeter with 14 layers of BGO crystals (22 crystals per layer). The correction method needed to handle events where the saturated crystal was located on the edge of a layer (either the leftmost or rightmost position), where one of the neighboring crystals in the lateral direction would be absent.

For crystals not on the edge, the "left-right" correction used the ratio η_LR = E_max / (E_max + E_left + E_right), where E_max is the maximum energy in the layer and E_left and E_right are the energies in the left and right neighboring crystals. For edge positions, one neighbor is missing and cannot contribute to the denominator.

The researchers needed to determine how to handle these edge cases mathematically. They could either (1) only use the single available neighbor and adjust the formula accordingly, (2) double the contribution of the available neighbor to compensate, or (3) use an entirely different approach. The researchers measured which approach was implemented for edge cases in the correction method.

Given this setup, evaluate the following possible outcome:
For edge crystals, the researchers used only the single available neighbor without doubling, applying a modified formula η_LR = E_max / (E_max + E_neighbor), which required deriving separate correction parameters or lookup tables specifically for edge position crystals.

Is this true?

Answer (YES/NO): NO